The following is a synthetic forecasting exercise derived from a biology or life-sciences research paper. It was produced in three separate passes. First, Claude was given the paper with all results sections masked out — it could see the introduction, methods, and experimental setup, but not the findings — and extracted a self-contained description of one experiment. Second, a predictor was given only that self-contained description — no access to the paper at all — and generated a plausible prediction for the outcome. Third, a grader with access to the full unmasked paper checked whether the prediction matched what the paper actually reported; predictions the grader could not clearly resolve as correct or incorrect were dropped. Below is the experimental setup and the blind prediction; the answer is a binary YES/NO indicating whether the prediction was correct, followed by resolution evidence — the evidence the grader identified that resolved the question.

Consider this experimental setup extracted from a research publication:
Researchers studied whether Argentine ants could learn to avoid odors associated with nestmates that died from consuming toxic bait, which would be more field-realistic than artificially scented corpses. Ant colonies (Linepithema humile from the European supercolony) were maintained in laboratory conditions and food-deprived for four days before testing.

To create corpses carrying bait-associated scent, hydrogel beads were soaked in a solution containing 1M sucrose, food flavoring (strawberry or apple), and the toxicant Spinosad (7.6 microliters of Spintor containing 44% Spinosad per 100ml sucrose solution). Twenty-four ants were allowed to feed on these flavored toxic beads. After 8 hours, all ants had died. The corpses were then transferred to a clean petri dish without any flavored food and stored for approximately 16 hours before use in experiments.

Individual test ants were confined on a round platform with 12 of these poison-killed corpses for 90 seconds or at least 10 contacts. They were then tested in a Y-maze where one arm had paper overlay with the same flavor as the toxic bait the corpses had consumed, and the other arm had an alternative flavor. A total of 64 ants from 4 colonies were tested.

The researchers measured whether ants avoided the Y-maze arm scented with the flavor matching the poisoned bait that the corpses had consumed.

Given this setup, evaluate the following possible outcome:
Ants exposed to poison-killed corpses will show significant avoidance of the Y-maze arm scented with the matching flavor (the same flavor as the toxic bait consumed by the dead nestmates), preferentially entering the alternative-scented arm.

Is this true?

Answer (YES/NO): NO